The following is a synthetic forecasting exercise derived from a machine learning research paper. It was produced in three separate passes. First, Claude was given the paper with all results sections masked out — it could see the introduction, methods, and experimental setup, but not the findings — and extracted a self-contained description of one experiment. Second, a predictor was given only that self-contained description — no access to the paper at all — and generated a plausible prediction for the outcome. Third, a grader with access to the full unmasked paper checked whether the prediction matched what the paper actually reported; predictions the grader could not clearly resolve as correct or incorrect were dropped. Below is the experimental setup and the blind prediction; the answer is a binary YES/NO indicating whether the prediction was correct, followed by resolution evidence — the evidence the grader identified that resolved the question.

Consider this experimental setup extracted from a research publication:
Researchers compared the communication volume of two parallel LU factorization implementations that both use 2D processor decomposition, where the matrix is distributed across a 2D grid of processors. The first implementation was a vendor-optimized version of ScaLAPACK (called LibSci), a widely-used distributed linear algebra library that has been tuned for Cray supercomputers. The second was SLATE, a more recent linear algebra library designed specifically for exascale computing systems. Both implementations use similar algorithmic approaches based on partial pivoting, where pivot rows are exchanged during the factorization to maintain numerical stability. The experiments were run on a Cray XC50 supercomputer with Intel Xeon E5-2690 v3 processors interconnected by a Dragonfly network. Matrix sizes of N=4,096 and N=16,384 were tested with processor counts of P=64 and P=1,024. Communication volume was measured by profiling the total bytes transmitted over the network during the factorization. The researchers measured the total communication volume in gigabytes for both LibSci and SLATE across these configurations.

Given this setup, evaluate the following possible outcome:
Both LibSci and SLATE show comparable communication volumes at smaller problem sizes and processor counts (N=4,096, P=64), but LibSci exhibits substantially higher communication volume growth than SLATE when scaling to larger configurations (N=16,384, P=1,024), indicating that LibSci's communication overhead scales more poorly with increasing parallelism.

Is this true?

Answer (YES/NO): NO